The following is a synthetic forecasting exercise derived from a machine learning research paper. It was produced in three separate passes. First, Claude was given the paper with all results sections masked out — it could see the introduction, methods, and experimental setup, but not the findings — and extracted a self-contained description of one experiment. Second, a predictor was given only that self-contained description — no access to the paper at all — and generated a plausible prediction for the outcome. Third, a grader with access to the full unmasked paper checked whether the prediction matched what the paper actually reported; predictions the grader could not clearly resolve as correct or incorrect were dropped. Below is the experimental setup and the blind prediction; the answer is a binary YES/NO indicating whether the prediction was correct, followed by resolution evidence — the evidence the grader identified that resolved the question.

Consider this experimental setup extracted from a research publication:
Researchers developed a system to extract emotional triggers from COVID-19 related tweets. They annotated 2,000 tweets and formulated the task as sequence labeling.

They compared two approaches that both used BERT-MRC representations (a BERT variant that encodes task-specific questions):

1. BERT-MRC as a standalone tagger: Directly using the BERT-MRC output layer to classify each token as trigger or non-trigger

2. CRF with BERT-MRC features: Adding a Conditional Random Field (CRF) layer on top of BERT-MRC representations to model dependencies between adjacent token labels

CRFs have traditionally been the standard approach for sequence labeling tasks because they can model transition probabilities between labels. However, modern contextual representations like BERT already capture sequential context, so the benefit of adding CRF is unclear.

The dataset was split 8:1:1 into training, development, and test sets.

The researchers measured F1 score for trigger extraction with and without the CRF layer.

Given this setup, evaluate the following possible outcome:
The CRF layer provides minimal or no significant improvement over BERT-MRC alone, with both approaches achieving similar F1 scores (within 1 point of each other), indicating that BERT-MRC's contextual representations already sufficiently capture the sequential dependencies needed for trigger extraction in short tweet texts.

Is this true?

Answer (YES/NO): YES